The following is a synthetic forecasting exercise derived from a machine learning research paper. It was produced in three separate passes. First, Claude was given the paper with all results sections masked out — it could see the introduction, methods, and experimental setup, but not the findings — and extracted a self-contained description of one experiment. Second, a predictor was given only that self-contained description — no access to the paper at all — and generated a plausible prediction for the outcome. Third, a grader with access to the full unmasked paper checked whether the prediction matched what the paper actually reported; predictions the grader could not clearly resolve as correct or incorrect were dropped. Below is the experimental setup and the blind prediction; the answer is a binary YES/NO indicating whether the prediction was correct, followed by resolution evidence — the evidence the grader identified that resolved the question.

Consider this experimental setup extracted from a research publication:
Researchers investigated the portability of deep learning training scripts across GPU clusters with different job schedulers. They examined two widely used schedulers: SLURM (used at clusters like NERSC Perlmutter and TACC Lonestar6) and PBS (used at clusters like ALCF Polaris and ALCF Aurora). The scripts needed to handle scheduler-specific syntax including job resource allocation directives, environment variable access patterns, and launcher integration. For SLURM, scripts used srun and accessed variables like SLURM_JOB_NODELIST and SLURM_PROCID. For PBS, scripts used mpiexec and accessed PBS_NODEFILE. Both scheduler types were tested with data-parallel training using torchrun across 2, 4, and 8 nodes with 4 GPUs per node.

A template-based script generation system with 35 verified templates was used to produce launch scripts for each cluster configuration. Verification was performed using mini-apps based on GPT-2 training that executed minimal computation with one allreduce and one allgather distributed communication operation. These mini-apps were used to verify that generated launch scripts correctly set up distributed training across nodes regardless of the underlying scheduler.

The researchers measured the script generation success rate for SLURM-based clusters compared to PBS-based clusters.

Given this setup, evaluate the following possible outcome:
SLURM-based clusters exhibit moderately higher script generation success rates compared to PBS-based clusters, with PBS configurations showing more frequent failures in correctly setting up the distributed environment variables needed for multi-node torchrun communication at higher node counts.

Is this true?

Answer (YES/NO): NO